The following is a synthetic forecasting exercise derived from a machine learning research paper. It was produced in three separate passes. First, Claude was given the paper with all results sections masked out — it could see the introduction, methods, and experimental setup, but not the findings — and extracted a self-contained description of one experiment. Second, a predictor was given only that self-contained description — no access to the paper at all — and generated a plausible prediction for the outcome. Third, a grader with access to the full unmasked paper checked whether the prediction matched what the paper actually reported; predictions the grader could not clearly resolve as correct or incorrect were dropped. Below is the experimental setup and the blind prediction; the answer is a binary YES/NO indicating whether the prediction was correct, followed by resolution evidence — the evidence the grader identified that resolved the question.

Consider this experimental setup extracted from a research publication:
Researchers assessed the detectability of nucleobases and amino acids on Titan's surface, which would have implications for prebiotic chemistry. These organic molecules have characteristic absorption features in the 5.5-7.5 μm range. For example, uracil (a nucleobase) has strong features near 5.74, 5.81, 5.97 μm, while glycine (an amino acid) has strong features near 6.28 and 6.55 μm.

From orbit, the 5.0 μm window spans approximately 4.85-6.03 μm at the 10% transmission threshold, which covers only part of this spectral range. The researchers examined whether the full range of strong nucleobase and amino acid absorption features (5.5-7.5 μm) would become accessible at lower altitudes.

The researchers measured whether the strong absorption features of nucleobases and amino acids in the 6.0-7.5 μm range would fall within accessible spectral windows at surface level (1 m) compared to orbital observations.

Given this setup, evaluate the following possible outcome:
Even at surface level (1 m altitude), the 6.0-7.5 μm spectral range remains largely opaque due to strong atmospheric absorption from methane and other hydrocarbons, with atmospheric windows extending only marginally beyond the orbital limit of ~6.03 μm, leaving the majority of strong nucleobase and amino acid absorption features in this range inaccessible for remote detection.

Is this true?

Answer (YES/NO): NO